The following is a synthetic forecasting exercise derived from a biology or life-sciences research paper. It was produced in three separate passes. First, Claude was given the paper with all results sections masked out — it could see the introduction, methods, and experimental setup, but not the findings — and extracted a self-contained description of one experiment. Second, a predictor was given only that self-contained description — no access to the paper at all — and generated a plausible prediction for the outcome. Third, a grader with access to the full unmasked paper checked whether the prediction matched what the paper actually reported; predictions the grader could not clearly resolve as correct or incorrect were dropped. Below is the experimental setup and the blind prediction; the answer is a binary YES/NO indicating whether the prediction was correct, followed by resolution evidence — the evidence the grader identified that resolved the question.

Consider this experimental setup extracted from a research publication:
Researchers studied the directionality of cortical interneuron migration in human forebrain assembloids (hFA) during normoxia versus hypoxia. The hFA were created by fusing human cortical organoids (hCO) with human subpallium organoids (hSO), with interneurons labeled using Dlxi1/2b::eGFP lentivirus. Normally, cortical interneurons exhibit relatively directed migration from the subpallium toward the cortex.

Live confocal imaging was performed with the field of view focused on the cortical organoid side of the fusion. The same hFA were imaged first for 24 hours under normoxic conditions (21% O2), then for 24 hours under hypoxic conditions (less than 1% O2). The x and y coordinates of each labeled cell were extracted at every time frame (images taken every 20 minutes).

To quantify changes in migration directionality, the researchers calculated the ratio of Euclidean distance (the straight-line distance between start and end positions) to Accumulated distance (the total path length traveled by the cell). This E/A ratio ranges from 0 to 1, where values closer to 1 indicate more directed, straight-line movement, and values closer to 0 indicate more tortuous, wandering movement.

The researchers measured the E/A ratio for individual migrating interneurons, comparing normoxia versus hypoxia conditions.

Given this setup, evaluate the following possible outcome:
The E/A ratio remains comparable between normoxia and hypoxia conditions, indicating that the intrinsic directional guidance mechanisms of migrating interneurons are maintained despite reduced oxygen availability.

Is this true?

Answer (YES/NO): YES